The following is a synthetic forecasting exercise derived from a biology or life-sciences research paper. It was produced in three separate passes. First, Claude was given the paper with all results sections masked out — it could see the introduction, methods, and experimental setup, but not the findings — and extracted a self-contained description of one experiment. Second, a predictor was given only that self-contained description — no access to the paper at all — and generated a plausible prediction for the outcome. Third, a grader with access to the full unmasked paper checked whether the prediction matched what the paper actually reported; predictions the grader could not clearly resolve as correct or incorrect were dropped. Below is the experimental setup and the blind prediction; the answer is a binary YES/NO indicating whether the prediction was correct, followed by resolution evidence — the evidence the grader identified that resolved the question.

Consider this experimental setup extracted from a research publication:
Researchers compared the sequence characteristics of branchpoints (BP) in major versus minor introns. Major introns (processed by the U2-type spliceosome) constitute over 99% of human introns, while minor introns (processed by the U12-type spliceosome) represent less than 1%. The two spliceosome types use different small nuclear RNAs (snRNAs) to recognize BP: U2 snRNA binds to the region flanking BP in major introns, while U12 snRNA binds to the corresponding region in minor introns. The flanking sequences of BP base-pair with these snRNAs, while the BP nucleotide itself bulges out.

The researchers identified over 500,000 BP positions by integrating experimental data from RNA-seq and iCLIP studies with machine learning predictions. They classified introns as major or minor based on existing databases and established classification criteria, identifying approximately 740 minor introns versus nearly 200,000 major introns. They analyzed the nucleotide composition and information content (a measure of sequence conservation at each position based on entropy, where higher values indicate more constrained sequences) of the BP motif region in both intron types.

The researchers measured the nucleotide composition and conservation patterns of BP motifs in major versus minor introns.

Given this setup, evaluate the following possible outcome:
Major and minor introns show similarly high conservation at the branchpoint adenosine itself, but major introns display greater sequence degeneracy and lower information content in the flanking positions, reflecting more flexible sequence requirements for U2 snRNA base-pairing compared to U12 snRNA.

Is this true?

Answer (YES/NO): YES